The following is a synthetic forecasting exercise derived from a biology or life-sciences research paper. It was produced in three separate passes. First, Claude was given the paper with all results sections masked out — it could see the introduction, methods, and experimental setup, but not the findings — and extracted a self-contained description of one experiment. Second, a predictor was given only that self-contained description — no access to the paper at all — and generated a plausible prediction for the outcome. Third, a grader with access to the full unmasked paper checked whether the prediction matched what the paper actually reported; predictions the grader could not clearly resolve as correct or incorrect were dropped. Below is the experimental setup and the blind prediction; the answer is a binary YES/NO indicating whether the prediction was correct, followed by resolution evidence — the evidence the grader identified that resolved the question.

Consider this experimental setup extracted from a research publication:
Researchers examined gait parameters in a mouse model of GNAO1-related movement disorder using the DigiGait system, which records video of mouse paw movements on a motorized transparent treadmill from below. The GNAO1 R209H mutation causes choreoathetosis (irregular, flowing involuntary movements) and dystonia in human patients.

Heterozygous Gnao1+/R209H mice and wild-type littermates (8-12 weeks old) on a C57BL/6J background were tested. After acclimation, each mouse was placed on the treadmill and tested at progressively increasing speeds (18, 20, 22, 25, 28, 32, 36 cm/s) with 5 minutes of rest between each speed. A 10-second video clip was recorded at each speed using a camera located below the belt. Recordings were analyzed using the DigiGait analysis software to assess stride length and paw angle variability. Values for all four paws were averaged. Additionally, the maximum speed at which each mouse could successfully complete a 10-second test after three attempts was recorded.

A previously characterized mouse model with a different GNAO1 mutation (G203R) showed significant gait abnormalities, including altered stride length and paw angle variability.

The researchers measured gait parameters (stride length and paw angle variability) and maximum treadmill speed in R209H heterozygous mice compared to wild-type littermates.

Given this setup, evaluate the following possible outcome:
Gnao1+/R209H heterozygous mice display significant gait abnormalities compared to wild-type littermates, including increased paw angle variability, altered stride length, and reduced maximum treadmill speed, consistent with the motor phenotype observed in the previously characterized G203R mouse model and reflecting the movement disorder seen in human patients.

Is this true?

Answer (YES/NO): NO